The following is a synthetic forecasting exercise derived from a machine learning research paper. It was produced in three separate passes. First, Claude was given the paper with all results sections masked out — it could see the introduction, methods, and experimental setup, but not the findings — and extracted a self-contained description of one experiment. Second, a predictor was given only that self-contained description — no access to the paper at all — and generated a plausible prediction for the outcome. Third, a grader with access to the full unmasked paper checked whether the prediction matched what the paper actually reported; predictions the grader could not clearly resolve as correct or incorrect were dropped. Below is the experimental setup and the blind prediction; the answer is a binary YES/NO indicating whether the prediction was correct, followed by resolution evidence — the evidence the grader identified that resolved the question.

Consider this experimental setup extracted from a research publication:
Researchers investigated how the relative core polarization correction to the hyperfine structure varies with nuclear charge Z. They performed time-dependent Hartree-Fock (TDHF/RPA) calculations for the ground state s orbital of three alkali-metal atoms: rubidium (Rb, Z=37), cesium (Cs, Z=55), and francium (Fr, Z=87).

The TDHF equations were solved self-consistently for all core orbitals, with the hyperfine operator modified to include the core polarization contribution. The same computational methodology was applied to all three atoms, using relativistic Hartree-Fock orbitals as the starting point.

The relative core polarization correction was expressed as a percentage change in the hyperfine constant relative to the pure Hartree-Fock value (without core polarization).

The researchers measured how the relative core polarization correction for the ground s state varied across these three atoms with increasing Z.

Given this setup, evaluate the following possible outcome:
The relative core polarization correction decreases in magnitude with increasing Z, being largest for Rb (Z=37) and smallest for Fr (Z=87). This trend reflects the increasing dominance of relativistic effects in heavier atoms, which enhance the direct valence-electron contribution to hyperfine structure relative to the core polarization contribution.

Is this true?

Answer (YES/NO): YES